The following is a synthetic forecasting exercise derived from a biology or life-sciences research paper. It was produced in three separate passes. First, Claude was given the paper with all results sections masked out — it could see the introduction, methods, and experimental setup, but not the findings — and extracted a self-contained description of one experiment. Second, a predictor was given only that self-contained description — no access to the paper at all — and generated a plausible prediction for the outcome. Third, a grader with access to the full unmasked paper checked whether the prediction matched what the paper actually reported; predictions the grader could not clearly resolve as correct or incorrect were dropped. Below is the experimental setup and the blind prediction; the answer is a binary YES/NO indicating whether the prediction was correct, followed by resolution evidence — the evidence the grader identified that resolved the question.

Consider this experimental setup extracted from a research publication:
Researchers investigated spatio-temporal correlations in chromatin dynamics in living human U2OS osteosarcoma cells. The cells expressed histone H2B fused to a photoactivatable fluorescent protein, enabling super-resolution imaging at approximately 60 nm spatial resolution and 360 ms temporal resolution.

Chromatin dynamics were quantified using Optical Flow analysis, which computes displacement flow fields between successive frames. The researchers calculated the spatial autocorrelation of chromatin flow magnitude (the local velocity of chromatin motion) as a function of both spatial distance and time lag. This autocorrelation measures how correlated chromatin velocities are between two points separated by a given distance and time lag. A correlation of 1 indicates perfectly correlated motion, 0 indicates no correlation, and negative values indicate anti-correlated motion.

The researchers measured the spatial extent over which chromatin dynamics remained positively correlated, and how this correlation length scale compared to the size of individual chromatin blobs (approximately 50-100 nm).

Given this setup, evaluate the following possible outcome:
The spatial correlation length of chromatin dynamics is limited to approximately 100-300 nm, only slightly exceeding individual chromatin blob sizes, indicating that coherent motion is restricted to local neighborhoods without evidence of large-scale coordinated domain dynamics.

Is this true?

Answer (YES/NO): NO